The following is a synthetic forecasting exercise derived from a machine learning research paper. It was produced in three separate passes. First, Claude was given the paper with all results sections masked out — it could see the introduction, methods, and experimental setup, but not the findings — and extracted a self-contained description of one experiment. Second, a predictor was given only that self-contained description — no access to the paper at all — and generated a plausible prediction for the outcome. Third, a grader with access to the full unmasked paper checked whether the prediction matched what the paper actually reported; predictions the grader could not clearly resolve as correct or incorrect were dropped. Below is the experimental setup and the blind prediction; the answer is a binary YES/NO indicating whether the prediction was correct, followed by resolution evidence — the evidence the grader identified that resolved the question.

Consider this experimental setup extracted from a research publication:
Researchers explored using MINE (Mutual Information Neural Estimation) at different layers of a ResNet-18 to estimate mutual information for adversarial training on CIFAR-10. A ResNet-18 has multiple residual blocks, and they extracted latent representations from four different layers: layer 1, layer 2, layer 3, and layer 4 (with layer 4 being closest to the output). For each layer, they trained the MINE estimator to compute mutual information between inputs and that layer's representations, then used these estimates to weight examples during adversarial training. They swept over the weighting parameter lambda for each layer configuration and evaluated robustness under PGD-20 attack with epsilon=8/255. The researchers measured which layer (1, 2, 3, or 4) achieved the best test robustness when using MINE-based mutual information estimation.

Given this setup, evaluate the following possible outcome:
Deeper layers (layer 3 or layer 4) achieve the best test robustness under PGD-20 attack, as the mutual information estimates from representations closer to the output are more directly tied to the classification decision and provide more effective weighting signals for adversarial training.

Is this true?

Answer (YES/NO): YES